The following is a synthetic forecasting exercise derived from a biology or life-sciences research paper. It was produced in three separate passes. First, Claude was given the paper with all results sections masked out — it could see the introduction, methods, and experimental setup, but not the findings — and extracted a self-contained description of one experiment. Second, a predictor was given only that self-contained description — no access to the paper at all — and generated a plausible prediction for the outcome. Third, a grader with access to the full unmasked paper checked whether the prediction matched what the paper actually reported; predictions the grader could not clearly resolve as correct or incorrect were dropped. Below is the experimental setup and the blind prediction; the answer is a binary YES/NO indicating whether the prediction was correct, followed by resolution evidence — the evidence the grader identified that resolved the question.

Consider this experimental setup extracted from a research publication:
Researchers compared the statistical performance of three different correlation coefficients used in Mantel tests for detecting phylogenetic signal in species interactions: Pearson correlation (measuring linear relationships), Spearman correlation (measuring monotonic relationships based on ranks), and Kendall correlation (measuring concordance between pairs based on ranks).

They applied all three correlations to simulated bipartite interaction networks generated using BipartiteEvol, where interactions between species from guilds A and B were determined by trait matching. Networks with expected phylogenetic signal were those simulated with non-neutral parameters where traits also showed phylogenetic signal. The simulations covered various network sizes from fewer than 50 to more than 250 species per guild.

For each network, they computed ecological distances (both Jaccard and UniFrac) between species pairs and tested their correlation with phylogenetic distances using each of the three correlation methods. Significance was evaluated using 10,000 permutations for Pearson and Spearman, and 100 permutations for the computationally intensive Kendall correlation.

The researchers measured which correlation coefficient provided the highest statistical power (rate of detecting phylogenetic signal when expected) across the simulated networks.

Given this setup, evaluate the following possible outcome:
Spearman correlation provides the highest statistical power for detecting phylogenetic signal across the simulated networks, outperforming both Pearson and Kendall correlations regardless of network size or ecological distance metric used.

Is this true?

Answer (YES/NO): NO